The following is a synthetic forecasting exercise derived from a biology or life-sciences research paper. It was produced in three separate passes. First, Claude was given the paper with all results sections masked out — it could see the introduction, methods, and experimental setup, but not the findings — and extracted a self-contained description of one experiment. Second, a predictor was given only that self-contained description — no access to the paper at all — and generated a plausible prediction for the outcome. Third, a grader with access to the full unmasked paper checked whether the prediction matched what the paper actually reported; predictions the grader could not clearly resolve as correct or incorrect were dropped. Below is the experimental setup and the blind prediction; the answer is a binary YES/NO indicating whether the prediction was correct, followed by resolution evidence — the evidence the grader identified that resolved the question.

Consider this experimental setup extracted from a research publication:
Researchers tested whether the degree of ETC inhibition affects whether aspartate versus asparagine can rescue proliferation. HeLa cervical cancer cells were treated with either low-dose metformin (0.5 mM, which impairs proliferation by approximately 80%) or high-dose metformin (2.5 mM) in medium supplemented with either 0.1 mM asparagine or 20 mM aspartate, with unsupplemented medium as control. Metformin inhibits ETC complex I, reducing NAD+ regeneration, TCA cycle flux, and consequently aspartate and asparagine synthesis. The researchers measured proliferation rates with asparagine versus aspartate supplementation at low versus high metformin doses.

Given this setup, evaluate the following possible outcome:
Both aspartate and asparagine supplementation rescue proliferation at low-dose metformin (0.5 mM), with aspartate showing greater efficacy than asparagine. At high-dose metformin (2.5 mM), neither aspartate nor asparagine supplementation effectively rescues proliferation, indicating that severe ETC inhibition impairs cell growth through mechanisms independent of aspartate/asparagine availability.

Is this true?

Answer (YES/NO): NO